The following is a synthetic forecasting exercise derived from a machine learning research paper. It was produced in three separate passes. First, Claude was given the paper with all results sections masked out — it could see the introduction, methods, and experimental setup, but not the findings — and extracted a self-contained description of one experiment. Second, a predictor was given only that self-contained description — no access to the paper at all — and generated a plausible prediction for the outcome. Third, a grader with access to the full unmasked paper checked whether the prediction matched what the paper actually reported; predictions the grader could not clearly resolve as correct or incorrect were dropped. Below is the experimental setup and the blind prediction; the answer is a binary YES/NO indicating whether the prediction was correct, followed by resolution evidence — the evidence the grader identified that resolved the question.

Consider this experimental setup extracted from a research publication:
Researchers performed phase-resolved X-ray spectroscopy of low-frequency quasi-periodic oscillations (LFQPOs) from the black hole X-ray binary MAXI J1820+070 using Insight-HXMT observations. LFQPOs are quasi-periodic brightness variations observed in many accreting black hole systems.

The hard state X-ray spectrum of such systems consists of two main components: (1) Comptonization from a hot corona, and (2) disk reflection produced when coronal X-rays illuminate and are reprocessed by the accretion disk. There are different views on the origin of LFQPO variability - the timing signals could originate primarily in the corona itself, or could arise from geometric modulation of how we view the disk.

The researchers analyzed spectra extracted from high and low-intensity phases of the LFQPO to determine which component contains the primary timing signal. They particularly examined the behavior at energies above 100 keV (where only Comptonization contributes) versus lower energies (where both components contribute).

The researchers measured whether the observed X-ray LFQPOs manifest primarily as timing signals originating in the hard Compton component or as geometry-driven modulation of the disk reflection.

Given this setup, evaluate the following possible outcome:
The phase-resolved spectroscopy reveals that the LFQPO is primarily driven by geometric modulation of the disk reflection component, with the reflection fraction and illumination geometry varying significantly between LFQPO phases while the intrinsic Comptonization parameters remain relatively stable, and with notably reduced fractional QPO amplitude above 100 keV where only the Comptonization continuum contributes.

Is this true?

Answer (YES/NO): NO